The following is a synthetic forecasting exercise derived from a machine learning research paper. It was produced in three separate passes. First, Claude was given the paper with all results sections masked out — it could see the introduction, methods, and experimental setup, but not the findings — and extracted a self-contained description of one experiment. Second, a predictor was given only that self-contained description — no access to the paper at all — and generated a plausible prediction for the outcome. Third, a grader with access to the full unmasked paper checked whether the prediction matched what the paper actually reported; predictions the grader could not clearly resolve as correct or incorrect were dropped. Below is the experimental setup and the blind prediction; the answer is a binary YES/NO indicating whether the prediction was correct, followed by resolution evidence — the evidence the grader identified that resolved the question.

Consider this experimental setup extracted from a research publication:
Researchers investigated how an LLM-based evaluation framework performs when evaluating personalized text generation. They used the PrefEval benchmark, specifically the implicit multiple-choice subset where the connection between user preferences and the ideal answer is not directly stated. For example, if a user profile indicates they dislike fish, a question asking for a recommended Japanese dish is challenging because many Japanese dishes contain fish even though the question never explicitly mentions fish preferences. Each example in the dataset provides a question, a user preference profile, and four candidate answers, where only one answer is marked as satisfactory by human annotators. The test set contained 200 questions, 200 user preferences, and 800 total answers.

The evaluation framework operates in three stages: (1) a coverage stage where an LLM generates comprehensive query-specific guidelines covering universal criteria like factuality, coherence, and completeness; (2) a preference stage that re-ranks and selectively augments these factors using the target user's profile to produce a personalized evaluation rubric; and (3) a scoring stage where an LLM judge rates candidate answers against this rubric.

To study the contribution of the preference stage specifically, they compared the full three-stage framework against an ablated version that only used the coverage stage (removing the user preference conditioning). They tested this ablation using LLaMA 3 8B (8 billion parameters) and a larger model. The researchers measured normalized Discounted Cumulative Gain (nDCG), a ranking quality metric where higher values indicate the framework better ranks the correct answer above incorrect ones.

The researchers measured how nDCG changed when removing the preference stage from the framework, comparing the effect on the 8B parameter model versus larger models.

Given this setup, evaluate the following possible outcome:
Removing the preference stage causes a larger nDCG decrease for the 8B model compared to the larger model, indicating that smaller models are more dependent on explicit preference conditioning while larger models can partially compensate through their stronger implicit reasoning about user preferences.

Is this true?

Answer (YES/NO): YES